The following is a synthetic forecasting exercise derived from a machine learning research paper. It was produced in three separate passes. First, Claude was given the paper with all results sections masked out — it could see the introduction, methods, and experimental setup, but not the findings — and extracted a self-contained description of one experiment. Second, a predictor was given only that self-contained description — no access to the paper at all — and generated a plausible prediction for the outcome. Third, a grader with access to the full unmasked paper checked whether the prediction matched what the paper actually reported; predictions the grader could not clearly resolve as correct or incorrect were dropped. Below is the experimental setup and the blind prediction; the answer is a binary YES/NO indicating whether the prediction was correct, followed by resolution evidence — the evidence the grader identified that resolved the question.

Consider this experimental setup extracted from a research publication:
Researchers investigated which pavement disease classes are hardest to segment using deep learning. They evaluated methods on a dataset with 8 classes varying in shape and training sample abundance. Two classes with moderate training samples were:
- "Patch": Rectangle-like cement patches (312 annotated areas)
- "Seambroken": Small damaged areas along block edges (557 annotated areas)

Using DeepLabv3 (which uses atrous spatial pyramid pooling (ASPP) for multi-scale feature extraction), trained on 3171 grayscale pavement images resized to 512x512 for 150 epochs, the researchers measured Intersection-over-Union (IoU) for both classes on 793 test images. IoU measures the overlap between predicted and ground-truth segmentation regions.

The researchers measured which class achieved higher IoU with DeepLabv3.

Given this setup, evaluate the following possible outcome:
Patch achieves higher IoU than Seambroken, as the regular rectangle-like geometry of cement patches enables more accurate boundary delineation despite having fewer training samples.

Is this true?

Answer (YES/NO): YES